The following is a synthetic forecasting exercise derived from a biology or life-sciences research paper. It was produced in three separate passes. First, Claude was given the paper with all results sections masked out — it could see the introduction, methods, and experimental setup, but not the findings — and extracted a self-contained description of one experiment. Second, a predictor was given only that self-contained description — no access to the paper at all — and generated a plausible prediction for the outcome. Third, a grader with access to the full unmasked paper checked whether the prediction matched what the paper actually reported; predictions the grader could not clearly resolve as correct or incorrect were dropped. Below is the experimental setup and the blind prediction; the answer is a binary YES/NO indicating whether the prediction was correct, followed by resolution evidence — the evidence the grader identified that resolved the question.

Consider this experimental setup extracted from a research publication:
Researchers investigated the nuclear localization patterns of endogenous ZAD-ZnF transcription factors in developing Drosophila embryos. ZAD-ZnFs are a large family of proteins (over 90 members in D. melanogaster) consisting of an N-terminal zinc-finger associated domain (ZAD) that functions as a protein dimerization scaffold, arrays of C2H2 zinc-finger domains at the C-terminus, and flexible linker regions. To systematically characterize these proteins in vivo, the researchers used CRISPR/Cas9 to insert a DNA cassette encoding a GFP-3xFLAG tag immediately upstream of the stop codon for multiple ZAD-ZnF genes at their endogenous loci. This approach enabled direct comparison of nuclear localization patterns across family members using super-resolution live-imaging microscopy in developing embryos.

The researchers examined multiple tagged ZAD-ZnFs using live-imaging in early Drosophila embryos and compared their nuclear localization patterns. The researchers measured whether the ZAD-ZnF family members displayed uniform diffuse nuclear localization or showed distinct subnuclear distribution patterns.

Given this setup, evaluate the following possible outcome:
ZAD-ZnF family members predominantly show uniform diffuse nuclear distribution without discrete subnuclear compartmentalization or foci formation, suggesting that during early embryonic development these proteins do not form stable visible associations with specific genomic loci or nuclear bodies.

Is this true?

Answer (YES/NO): NO